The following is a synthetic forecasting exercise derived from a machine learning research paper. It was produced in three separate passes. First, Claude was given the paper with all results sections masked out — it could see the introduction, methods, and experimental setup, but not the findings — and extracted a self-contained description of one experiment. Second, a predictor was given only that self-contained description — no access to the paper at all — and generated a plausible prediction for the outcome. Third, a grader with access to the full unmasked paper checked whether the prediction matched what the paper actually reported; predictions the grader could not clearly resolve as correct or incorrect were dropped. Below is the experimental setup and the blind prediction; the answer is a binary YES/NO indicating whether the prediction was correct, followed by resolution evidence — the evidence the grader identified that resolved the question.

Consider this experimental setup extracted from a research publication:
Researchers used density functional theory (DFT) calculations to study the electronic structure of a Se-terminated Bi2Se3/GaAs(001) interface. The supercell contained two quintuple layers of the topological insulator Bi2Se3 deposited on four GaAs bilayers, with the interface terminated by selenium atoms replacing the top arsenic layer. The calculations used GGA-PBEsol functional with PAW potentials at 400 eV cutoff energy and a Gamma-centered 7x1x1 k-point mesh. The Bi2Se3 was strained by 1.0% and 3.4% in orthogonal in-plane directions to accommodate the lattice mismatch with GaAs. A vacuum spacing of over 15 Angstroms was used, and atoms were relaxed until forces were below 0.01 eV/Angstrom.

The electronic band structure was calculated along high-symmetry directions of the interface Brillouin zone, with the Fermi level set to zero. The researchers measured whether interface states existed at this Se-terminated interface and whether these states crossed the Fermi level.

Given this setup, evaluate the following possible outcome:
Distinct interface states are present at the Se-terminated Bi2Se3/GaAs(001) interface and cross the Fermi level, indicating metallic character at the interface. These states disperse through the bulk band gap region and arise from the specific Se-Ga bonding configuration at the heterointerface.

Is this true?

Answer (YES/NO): YES